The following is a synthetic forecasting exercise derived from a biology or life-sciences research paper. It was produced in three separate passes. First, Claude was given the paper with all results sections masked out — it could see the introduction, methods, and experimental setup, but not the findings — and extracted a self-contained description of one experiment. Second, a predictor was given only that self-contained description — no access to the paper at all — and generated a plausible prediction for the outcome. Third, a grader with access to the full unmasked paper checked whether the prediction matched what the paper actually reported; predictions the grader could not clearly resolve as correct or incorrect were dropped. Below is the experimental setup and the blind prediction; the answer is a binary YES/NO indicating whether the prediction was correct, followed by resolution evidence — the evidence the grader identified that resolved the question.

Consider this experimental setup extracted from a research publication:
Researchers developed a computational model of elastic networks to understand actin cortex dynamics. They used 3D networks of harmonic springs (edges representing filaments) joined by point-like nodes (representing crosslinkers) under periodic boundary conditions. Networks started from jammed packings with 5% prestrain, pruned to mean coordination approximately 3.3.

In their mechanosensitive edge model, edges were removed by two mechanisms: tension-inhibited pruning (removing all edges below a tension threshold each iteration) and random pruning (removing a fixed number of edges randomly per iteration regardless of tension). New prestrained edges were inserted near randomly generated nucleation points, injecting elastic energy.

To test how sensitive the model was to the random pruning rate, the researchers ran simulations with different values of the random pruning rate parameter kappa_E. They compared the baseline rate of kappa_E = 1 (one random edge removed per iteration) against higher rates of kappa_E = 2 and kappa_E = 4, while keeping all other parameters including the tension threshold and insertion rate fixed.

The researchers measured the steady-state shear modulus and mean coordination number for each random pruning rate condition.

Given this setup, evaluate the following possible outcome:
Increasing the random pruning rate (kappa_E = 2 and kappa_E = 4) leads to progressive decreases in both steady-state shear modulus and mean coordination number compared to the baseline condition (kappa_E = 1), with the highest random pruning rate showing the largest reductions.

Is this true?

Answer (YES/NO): NO